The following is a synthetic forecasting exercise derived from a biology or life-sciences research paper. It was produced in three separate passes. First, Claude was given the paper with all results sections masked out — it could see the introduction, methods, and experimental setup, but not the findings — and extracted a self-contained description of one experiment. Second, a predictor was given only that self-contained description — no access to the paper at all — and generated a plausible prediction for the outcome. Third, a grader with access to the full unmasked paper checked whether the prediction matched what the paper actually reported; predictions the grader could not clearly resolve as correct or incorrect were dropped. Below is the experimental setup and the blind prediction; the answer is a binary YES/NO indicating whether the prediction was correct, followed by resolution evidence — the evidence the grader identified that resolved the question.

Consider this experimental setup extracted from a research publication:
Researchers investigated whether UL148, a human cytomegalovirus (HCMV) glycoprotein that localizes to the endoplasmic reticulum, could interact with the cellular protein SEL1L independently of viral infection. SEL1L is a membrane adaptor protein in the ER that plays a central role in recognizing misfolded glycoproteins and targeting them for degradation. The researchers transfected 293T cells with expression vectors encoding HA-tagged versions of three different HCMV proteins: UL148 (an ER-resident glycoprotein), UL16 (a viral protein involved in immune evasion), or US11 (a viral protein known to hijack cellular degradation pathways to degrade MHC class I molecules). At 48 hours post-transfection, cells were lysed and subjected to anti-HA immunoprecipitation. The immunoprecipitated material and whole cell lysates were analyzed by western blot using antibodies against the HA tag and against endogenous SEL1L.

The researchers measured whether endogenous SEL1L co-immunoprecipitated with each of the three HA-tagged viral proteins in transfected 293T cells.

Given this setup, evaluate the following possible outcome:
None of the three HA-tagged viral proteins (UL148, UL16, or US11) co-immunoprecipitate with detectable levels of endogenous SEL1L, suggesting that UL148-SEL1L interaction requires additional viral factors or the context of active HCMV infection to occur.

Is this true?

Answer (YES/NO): NO